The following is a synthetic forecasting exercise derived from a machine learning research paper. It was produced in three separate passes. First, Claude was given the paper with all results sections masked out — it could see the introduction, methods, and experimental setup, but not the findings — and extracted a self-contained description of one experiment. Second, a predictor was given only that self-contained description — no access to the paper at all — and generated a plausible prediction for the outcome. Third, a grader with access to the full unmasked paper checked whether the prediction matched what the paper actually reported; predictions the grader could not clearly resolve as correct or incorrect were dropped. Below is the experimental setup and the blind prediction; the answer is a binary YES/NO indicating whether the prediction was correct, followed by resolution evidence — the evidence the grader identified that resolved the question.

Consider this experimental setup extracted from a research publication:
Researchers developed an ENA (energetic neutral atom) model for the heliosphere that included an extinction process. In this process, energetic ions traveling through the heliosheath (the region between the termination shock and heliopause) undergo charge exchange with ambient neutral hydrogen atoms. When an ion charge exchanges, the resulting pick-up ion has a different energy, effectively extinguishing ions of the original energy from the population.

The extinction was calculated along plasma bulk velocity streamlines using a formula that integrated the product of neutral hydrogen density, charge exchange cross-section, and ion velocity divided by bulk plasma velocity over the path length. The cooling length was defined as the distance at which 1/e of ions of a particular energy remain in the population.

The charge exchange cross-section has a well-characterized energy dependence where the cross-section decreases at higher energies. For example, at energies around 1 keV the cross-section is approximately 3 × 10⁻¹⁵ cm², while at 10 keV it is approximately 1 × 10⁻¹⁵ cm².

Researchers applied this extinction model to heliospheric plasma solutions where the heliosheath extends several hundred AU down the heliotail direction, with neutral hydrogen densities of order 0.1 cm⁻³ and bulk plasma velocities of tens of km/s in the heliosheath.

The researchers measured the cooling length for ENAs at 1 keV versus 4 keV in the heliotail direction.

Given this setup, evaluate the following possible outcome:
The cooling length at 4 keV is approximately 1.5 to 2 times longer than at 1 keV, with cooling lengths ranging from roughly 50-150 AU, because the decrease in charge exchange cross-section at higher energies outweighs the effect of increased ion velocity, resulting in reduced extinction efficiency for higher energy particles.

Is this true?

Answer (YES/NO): NO